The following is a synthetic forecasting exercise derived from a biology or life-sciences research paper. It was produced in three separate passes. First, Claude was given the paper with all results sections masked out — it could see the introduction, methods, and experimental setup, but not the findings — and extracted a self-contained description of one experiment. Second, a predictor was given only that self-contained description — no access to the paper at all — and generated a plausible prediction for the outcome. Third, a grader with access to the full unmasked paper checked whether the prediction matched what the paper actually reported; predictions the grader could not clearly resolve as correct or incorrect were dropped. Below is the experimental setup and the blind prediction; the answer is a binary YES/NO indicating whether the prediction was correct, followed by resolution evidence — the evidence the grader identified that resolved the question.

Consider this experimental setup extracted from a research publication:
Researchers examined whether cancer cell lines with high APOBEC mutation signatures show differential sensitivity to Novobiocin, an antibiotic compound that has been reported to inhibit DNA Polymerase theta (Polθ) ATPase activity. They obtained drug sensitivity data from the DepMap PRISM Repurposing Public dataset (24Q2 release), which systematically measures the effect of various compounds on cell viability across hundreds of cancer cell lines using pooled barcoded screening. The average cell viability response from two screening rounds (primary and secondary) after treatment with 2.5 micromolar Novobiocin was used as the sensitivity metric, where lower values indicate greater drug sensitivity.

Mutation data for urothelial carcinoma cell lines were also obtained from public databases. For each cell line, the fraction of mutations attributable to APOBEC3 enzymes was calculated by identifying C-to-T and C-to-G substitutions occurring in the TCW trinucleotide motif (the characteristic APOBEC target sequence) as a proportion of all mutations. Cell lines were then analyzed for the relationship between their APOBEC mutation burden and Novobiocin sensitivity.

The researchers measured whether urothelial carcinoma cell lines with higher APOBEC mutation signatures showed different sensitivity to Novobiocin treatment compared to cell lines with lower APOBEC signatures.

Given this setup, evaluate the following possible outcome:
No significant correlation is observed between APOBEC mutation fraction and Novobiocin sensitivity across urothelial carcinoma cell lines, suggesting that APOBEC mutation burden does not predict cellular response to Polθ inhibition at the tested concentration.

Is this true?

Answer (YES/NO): NO